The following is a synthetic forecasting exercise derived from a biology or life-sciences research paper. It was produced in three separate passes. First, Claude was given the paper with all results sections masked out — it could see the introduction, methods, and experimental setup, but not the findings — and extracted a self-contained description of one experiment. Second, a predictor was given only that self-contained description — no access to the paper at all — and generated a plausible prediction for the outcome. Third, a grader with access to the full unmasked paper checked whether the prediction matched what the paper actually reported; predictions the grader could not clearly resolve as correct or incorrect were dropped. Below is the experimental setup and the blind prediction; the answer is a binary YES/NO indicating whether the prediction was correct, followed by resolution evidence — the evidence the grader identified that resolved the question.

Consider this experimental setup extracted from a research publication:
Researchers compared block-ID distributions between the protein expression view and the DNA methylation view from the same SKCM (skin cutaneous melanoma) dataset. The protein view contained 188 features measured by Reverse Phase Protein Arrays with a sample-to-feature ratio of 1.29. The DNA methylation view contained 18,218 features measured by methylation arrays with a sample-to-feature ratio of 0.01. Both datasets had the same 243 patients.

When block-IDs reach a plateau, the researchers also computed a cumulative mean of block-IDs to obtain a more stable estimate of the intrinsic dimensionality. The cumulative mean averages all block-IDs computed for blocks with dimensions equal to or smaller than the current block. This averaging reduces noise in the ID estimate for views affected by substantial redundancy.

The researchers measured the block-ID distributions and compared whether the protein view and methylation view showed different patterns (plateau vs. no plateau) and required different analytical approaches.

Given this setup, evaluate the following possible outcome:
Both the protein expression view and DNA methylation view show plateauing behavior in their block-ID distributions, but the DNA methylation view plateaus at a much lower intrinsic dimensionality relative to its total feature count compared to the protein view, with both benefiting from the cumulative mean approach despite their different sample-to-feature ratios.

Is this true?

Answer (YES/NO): NO